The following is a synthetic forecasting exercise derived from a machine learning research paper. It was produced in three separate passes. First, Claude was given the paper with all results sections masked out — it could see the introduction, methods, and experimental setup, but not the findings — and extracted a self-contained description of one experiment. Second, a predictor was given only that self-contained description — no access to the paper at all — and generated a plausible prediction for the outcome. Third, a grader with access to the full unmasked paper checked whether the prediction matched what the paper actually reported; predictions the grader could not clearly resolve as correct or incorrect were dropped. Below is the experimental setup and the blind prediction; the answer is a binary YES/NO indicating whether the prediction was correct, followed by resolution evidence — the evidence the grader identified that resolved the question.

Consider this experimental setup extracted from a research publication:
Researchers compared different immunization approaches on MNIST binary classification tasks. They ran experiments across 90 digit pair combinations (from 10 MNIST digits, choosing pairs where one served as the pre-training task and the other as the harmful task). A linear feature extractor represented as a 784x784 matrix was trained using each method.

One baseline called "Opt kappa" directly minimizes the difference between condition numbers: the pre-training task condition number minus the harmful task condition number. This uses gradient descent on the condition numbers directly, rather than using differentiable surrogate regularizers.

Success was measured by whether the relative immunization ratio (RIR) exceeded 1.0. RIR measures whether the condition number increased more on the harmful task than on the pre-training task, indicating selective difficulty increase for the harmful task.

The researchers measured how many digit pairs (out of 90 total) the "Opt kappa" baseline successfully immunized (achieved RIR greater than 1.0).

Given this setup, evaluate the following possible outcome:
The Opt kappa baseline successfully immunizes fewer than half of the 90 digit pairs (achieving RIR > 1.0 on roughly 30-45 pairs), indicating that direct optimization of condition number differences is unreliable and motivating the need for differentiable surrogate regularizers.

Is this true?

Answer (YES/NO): NO